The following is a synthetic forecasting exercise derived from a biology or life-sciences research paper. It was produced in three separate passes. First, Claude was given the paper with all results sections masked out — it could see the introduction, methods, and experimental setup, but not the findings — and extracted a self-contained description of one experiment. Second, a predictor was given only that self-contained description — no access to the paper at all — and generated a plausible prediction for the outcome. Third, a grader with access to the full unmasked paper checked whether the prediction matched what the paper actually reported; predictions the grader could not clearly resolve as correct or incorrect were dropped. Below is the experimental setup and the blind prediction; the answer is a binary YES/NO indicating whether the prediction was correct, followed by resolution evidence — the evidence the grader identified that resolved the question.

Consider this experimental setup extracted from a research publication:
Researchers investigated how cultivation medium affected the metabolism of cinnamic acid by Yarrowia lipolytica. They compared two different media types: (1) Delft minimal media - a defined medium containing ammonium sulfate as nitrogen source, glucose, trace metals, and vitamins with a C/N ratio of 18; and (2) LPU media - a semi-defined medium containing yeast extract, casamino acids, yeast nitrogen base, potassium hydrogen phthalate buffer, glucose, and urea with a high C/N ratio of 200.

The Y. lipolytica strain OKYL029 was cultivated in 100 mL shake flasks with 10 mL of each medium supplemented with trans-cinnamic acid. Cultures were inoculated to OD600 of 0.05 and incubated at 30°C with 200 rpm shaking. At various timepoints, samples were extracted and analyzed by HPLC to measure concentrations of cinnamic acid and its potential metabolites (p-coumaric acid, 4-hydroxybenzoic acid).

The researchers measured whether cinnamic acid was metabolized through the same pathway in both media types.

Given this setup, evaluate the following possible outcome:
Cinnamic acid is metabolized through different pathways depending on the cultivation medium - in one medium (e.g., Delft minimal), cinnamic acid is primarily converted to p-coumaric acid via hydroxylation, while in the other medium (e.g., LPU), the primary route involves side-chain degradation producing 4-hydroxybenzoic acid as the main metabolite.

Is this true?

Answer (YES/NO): NO